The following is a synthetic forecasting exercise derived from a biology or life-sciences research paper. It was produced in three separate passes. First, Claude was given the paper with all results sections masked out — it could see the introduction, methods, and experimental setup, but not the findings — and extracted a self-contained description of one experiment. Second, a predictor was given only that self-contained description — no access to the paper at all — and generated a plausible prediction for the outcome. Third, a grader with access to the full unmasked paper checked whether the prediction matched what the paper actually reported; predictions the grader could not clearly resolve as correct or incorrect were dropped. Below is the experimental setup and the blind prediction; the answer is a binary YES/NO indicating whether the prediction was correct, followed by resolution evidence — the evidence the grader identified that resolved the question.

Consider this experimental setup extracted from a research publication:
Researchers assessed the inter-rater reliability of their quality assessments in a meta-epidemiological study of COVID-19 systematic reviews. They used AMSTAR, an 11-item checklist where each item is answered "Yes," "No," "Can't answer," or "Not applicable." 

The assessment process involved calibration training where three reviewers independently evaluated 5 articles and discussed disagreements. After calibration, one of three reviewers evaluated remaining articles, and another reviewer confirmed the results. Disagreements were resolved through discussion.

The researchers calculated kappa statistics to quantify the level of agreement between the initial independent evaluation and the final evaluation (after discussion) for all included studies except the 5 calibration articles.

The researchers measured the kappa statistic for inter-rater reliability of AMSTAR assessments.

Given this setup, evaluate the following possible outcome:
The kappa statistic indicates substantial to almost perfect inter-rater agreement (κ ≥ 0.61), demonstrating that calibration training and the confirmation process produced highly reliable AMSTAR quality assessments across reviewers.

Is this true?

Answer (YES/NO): YES